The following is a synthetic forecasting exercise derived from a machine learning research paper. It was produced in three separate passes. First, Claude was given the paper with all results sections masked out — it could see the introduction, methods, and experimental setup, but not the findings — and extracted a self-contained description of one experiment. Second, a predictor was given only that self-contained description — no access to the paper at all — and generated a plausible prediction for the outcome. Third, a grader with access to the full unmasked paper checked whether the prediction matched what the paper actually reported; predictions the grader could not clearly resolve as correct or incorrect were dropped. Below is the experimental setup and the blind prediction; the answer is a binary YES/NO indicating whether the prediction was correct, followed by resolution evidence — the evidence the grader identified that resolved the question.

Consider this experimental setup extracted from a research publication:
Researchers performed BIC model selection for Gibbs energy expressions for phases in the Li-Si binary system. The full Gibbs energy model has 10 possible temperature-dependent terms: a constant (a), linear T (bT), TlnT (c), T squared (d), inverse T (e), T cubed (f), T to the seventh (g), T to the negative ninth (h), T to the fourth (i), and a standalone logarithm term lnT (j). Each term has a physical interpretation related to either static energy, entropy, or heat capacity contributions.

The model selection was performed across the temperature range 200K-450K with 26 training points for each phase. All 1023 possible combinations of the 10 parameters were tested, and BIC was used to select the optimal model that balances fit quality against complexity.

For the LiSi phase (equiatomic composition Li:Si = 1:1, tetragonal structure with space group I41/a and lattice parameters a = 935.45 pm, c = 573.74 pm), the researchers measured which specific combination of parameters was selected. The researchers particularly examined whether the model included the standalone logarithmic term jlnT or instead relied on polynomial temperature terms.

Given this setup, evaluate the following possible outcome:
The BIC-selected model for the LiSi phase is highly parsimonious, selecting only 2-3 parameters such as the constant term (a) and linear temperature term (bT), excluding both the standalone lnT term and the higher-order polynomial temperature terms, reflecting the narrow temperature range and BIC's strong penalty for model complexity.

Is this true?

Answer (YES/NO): NO